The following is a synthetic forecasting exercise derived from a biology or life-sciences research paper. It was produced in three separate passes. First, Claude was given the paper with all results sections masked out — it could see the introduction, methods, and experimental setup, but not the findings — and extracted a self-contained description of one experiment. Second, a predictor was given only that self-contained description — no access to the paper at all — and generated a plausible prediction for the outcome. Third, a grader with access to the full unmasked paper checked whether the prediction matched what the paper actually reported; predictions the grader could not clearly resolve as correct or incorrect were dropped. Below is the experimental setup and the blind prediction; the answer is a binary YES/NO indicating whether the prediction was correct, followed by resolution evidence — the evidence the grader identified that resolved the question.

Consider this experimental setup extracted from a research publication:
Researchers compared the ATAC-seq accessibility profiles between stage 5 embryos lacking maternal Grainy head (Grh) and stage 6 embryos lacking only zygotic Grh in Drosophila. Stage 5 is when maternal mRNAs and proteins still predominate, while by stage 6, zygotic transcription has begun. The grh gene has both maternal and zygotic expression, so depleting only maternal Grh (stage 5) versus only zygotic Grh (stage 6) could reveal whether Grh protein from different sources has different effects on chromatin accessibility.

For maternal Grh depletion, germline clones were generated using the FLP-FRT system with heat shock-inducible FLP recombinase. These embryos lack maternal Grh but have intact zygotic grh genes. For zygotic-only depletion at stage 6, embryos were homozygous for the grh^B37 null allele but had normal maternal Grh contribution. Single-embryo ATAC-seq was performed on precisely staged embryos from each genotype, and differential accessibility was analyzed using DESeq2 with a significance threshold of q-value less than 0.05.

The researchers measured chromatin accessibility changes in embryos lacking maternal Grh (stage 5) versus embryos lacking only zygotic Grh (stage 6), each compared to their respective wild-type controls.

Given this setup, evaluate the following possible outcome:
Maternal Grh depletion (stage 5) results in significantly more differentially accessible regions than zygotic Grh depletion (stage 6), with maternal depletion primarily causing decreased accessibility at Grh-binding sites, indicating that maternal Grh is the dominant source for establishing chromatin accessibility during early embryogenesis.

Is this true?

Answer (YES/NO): NO